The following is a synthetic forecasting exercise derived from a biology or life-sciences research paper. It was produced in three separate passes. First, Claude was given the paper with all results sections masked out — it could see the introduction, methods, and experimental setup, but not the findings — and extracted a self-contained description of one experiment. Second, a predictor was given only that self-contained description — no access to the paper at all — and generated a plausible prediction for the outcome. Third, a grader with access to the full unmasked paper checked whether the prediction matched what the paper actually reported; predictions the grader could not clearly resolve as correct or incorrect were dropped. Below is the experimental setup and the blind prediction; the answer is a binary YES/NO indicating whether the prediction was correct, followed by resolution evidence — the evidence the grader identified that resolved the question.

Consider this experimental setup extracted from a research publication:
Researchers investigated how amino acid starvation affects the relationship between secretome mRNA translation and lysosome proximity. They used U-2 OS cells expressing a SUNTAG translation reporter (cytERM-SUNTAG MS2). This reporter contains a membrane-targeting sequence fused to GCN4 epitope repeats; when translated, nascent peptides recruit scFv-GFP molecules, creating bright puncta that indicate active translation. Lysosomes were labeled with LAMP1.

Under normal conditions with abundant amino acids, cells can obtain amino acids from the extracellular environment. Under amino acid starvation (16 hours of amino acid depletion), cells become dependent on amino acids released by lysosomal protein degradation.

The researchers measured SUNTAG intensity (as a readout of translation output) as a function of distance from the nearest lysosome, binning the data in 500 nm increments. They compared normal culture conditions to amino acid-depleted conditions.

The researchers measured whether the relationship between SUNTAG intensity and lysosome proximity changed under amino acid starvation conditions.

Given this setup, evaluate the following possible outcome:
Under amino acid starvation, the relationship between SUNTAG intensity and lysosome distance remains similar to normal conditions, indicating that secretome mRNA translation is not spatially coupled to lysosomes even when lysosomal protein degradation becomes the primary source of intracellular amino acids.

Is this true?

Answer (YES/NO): NO